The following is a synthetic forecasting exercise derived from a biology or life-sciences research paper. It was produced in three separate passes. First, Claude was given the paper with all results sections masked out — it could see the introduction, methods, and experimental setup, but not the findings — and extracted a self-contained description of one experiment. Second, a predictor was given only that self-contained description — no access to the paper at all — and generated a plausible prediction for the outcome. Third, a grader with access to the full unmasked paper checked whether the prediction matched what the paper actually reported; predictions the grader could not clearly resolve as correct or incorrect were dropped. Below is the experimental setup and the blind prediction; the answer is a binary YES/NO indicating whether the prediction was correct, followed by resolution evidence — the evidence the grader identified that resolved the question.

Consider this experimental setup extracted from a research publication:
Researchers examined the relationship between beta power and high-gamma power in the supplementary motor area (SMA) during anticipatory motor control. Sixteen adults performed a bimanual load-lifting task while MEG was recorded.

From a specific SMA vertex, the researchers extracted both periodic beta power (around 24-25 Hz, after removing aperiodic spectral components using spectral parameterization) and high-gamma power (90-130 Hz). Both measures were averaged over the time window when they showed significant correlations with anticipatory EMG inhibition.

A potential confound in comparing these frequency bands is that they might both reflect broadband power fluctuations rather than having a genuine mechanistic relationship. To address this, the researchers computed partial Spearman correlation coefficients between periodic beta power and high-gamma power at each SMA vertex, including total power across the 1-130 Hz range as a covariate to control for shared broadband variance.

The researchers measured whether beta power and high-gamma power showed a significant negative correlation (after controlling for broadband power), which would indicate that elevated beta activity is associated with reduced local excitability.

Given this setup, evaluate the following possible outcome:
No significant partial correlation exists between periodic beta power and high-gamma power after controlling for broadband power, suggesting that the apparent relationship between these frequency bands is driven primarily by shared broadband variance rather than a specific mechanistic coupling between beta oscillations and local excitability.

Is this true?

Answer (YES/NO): NO